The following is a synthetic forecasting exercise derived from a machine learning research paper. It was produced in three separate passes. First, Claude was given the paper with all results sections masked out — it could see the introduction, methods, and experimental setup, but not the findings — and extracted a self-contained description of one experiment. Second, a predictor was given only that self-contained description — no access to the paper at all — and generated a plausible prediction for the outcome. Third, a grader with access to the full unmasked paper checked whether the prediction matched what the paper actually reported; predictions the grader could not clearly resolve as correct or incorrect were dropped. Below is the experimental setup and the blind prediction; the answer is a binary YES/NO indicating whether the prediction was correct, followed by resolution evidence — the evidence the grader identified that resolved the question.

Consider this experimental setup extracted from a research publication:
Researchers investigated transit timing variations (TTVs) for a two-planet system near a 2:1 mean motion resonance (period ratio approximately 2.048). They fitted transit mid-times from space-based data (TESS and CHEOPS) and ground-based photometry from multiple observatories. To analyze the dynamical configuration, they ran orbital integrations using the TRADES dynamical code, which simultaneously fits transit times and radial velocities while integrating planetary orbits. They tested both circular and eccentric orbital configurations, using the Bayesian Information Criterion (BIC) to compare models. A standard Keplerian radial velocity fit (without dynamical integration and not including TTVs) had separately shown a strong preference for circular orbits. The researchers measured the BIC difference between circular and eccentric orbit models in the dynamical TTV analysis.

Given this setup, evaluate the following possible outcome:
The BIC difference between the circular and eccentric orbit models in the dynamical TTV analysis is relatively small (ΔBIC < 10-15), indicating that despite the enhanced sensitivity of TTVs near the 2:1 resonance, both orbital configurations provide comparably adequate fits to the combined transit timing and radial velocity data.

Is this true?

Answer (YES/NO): NO